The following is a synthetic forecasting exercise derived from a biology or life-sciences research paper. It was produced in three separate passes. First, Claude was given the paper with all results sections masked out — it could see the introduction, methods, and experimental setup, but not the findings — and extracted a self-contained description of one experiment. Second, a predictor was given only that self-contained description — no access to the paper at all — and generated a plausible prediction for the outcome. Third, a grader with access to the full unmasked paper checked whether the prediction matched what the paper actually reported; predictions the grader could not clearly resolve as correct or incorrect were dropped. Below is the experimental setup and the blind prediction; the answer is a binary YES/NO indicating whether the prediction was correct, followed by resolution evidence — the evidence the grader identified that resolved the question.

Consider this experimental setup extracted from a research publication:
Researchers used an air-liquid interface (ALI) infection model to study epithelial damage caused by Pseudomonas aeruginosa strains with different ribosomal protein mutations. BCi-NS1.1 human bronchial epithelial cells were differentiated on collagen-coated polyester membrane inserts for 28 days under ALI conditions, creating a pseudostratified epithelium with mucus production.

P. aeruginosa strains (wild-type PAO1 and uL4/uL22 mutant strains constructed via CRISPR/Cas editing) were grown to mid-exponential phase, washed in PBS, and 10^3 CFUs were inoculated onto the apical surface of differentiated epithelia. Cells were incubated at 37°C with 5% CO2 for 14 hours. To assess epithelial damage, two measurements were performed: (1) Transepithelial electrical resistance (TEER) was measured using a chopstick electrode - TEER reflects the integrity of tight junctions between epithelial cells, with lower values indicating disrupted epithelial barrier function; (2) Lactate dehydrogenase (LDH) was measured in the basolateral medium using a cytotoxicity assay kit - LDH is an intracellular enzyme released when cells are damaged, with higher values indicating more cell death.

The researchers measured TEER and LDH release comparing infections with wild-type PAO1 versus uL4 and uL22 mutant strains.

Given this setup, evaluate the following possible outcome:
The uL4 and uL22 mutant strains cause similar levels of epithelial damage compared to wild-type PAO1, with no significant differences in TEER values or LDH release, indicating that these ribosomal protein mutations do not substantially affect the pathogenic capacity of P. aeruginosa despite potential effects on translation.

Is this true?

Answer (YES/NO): NO